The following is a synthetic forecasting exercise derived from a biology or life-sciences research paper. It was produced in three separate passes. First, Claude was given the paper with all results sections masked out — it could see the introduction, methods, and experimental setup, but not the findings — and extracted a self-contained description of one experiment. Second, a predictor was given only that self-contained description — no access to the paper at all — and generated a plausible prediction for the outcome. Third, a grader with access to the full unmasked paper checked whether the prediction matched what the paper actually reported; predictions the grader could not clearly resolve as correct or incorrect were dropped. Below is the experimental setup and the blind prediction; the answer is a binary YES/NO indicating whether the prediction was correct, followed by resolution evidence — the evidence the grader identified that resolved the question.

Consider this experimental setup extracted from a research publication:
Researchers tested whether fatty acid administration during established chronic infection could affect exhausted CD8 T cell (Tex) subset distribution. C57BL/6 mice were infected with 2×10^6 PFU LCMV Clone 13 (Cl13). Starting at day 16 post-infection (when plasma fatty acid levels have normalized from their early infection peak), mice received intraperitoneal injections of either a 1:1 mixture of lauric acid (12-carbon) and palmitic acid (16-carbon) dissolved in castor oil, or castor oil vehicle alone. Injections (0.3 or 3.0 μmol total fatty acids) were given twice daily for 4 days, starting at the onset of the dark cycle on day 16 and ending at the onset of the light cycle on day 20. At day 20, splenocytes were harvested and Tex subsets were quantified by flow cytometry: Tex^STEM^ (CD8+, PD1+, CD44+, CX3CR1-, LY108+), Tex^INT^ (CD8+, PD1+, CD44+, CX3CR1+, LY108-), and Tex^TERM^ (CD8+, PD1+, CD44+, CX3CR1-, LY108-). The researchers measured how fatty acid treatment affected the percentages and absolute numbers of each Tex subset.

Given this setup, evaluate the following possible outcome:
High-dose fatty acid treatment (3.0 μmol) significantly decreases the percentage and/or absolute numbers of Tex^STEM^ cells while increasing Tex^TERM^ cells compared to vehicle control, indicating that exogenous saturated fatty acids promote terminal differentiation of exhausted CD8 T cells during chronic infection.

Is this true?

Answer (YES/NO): NO